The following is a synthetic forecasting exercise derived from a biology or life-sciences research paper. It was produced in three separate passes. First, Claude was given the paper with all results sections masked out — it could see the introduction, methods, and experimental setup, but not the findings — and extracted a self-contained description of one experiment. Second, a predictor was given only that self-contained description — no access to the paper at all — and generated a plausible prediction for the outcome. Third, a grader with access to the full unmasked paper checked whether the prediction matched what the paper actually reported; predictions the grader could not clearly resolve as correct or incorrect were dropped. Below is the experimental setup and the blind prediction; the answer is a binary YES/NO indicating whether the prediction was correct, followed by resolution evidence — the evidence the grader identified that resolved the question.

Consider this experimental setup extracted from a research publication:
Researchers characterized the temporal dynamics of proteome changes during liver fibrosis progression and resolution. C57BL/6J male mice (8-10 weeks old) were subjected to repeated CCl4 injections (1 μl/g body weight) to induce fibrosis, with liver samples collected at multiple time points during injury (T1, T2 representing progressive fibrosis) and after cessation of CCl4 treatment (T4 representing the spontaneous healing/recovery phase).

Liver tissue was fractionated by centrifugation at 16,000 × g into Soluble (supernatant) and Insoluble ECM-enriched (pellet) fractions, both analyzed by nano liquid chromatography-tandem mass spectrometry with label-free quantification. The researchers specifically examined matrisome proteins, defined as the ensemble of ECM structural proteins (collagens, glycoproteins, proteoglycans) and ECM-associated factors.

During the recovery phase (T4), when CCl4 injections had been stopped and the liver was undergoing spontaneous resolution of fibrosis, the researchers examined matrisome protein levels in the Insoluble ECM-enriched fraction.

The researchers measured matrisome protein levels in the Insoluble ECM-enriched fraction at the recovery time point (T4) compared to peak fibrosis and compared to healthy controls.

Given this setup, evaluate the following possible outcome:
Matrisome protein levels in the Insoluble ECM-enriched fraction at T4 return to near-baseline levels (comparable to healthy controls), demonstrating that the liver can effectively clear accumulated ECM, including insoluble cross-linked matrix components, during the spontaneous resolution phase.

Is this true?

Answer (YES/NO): NO